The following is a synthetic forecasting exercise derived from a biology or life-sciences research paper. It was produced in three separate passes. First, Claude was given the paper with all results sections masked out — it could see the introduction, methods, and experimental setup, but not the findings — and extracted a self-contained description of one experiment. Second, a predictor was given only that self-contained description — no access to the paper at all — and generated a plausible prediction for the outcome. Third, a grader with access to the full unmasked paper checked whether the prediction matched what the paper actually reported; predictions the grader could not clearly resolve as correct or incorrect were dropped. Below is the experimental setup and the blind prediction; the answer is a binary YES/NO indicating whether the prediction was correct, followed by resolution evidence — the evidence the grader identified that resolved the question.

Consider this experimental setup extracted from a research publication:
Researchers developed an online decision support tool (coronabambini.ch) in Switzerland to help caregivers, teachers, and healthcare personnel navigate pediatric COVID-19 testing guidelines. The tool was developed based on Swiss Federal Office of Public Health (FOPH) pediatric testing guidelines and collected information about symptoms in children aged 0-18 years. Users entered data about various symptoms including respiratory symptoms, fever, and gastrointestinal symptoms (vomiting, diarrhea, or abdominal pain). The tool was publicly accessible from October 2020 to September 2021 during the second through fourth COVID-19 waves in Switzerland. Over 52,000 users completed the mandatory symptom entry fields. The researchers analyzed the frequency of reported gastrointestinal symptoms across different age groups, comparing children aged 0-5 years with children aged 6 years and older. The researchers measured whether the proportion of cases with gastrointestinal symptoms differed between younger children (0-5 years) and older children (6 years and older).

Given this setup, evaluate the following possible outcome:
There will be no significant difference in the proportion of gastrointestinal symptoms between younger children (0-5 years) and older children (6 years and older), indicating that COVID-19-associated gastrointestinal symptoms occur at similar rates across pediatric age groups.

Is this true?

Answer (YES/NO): NO